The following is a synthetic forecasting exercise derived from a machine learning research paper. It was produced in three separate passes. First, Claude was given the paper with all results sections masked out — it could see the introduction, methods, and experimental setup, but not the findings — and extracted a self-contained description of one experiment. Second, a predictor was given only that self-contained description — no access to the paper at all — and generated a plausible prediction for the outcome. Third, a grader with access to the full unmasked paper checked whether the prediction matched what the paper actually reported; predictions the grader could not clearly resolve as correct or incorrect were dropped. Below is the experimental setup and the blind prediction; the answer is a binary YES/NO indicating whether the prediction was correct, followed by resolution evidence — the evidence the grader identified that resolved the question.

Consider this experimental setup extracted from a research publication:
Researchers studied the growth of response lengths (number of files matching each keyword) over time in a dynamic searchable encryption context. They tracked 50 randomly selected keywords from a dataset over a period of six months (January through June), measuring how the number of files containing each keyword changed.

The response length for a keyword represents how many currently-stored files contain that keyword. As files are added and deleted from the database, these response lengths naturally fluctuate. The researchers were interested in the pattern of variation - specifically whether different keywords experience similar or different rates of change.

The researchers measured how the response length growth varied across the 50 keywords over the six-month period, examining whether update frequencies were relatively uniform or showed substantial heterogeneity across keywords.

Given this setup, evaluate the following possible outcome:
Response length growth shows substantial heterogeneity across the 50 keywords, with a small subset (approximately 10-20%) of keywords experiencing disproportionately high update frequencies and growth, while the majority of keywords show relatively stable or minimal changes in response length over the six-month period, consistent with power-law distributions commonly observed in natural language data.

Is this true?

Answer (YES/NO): NO